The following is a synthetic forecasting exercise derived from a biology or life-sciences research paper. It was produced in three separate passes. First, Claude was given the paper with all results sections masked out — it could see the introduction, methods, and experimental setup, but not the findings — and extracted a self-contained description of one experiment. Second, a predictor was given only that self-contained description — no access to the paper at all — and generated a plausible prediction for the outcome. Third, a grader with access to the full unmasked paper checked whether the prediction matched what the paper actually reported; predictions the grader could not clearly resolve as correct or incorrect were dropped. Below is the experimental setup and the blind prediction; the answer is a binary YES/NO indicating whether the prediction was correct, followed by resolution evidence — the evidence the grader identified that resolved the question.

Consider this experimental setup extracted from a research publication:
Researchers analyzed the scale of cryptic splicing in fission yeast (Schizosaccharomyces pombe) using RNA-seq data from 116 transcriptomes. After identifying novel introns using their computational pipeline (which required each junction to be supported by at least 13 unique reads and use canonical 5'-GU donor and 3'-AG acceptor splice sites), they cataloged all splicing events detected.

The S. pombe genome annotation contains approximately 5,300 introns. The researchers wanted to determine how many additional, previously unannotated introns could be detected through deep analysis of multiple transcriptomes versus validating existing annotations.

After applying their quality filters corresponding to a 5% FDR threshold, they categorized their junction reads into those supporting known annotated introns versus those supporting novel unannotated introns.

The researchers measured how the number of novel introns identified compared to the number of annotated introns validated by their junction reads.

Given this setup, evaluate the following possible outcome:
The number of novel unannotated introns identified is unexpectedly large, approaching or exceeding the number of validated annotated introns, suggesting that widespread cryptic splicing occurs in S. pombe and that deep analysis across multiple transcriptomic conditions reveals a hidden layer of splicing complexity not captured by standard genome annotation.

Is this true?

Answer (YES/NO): YES